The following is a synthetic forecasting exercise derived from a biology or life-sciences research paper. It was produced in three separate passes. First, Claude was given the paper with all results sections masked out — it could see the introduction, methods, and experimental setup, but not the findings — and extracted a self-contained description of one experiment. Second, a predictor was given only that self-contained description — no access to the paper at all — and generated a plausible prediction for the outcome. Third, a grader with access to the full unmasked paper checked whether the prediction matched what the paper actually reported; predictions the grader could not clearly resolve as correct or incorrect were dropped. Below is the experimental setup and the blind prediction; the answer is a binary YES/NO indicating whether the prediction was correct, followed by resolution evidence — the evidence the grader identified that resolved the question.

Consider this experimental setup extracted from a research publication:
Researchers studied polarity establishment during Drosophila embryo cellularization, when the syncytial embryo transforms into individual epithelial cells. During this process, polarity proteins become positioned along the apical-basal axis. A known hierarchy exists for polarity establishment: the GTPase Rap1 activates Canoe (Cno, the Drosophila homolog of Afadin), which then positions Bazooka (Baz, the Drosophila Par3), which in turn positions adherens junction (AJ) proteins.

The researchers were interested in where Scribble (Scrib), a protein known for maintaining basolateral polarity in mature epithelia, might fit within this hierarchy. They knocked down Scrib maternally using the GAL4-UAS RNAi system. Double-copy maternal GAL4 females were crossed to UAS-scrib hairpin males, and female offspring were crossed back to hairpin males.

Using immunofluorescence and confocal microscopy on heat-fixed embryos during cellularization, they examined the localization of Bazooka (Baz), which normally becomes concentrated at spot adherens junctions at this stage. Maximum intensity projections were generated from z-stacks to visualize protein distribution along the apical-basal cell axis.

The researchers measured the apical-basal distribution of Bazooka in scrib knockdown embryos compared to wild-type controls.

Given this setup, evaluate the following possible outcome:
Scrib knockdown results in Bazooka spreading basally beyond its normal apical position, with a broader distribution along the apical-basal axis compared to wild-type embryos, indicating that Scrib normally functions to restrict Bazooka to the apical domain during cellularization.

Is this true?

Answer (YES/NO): YES